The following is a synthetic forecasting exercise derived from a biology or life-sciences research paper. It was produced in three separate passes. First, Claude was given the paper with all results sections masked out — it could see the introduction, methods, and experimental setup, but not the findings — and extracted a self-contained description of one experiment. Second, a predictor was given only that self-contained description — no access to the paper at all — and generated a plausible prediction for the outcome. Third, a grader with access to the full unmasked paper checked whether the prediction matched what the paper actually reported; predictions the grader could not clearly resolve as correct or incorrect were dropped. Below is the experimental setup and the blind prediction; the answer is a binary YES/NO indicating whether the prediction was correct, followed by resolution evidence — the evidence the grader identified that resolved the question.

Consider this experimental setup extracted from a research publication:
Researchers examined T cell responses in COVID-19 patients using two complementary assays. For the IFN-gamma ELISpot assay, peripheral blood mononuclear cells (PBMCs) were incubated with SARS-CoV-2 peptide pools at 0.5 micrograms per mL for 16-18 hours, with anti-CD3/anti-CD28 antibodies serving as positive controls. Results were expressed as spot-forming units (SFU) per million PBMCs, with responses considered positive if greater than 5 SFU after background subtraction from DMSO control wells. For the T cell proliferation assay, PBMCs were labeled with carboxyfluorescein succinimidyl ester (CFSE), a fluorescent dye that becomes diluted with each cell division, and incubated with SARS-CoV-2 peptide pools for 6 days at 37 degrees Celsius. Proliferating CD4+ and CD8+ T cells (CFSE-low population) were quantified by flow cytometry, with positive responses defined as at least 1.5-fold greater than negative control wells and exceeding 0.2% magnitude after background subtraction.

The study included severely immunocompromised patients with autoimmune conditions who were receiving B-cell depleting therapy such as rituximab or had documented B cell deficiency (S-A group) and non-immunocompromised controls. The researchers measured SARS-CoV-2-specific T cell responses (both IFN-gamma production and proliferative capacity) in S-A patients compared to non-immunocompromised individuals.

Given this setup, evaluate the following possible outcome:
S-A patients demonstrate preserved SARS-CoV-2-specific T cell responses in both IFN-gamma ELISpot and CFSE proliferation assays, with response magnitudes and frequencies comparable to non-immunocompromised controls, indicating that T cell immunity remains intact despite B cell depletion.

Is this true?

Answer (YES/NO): NO